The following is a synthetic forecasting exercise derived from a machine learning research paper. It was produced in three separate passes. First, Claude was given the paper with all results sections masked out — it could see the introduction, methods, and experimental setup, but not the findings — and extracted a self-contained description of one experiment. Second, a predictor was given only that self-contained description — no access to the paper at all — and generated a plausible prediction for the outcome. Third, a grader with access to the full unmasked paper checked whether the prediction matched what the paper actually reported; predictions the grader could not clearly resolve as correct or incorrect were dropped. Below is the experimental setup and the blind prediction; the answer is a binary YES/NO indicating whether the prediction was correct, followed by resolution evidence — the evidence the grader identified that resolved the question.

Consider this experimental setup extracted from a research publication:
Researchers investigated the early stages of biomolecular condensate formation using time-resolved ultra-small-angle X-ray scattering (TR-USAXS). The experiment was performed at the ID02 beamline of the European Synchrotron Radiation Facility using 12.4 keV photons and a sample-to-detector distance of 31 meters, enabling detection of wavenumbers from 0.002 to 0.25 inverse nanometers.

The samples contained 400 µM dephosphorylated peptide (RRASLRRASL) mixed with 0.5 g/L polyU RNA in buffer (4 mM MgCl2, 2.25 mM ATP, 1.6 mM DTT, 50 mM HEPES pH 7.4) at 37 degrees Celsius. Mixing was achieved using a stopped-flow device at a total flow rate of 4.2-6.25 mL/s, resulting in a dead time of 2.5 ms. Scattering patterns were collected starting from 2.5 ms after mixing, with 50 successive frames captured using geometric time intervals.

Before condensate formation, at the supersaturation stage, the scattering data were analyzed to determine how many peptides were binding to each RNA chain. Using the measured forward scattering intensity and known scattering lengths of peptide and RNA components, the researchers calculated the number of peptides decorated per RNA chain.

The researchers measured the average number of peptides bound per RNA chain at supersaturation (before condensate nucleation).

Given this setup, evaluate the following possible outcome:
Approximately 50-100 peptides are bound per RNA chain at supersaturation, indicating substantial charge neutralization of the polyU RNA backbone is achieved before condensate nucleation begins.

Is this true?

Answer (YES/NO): NO